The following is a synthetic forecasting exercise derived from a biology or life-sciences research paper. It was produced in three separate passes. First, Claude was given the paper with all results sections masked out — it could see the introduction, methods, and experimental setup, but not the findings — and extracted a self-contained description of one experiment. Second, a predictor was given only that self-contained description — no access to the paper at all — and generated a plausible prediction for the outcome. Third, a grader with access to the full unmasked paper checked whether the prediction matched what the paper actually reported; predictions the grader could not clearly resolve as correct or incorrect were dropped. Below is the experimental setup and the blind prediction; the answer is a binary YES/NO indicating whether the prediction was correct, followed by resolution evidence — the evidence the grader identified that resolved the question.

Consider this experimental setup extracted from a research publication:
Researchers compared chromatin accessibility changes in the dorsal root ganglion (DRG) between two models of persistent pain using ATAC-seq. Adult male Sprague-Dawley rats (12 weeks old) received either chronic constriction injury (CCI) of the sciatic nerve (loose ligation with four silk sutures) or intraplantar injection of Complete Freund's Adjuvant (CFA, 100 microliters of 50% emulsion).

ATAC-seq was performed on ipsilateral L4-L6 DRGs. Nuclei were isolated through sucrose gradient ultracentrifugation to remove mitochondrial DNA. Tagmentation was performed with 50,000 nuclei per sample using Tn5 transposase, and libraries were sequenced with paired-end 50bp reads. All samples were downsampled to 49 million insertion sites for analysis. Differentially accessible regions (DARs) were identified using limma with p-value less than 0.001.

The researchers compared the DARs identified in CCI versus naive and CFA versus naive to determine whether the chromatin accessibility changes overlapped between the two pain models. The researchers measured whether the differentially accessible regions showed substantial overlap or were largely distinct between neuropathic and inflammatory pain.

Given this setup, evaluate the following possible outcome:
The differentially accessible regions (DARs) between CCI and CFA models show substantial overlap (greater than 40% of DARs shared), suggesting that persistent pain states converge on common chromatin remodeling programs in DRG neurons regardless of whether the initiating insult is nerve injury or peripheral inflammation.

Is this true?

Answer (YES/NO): NO